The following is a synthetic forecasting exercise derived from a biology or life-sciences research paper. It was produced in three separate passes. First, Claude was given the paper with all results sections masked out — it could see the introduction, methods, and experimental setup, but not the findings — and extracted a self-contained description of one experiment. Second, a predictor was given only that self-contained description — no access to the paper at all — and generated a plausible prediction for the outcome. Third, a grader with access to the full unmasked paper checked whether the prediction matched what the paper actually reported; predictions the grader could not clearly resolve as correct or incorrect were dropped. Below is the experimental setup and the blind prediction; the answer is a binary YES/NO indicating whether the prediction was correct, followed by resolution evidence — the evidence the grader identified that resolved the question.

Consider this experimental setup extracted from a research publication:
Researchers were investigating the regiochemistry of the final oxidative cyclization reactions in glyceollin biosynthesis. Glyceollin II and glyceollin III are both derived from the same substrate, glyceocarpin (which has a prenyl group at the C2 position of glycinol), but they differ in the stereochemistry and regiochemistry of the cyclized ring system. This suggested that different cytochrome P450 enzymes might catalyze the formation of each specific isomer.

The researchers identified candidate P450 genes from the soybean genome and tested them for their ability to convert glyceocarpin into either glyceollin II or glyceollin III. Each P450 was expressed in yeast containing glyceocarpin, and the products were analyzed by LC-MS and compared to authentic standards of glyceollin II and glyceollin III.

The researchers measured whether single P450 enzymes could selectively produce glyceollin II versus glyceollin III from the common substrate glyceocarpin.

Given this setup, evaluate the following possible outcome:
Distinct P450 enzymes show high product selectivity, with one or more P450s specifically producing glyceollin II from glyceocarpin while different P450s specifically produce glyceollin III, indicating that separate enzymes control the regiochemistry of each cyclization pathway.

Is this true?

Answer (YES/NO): YES